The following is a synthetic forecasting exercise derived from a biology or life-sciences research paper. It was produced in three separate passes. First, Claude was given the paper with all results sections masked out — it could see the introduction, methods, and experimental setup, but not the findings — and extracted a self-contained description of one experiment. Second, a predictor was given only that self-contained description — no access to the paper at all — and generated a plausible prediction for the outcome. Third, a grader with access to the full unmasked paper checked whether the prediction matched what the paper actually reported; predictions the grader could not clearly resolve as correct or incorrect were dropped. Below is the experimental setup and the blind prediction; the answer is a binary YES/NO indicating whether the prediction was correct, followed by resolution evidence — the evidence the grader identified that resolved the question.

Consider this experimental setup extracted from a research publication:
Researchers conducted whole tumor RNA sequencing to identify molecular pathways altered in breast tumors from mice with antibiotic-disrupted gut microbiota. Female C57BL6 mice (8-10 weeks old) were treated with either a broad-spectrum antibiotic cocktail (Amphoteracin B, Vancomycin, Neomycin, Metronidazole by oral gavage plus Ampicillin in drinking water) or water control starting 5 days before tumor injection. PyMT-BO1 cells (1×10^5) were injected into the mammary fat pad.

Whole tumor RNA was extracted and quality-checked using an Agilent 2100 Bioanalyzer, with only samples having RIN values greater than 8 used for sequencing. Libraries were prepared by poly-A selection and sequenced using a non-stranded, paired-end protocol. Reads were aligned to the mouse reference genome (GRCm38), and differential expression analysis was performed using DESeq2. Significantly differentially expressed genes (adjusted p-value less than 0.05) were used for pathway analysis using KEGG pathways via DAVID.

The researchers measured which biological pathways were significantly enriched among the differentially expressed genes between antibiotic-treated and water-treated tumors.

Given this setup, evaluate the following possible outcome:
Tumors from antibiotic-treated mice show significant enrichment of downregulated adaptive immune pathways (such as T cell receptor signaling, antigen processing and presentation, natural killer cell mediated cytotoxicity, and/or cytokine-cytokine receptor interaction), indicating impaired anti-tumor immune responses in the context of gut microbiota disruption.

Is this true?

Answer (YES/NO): NO